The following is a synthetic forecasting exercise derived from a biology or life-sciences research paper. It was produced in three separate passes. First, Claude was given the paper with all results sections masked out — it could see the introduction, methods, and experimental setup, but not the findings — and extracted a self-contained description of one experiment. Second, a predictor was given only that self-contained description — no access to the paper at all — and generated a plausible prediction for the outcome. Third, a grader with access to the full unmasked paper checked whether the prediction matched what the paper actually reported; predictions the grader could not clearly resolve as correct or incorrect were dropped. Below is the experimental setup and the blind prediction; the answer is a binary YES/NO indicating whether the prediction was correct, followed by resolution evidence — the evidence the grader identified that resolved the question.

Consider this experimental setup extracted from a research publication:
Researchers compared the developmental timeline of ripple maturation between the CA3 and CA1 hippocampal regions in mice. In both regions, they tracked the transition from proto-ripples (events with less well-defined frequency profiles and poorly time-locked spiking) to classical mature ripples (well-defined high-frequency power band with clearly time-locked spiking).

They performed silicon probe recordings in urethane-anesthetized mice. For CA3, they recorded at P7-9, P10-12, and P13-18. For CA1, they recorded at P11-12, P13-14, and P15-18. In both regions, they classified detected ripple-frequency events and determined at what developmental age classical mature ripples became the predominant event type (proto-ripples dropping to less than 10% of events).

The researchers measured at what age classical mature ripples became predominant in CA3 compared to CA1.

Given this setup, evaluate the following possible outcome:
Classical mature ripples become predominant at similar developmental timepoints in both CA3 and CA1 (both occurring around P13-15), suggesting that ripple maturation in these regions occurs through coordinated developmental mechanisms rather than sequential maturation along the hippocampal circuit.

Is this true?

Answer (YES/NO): NO